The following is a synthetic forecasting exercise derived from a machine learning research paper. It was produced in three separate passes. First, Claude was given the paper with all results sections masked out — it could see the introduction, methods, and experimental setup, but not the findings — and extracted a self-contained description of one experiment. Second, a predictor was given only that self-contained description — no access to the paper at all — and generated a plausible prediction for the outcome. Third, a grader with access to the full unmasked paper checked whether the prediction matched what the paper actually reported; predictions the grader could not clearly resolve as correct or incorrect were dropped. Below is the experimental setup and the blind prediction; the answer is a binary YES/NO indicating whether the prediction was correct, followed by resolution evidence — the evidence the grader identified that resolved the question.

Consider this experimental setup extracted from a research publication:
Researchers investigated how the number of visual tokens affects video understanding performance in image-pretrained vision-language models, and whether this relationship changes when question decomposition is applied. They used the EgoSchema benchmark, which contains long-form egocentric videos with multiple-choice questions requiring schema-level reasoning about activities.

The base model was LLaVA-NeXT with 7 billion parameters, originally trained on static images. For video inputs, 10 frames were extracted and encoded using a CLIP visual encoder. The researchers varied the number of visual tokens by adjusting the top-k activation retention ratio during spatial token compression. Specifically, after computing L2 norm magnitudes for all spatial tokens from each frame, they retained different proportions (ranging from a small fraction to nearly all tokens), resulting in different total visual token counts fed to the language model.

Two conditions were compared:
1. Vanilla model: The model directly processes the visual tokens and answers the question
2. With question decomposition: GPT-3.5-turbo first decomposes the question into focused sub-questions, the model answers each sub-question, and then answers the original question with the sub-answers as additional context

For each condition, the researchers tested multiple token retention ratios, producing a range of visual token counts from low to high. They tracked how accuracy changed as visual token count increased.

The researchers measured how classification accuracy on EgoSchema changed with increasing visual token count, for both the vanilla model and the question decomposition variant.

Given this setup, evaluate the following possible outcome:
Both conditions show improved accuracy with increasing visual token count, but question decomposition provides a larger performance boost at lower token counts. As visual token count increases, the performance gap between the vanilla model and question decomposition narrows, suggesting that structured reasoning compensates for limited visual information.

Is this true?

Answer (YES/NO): NO